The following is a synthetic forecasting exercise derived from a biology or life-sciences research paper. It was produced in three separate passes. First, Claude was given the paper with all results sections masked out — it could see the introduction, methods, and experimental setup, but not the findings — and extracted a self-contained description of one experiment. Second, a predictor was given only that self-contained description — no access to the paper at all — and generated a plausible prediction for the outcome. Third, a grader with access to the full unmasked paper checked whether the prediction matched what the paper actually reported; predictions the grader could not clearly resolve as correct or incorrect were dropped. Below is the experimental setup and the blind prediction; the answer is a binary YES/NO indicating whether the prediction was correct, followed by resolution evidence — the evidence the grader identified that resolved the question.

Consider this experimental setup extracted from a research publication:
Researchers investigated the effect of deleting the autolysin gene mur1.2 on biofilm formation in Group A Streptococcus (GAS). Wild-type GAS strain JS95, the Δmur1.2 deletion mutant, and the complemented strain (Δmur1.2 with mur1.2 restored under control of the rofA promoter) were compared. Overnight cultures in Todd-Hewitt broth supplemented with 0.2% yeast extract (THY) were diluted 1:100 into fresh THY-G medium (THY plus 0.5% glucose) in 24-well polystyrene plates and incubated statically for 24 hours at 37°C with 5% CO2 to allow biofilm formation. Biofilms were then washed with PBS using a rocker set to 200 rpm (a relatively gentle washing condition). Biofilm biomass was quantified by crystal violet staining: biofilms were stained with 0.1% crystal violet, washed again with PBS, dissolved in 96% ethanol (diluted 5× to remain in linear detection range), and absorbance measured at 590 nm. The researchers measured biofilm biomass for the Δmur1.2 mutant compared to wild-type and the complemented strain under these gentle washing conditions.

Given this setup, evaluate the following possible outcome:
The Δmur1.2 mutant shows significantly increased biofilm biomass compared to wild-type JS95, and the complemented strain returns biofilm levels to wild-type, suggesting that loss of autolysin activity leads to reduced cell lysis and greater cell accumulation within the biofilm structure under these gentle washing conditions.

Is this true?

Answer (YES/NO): NO